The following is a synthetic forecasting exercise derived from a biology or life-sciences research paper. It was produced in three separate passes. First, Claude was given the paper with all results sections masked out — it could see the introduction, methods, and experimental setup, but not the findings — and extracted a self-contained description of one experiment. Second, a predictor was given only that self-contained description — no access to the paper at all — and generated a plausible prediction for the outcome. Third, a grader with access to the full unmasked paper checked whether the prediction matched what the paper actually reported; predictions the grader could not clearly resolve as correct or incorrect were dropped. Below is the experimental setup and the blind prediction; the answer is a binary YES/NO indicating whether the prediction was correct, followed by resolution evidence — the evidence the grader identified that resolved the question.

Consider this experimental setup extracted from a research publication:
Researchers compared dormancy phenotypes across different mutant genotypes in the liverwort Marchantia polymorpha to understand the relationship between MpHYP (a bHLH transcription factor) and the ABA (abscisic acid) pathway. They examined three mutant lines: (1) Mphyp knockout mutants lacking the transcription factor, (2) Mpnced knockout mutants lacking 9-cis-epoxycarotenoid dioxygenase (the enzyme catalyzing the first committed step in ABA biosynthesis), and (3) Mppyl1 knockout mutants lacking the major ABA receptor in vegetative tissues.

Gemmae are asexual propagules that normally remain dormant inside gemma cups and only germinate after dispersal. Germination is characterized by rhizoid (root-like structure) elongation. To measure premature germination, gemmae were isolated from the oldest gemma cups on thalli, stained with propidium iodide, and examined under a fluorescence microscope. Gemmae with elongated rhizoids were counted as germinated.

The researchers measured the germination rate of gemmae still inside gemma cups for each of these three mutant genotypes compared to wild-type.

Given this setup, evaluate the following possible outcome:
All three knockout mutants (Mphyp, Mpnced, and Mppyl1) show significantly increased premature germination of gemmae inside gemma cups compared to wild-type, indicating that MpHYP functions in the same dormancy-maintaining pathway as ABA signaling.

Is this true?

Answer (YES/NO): NO